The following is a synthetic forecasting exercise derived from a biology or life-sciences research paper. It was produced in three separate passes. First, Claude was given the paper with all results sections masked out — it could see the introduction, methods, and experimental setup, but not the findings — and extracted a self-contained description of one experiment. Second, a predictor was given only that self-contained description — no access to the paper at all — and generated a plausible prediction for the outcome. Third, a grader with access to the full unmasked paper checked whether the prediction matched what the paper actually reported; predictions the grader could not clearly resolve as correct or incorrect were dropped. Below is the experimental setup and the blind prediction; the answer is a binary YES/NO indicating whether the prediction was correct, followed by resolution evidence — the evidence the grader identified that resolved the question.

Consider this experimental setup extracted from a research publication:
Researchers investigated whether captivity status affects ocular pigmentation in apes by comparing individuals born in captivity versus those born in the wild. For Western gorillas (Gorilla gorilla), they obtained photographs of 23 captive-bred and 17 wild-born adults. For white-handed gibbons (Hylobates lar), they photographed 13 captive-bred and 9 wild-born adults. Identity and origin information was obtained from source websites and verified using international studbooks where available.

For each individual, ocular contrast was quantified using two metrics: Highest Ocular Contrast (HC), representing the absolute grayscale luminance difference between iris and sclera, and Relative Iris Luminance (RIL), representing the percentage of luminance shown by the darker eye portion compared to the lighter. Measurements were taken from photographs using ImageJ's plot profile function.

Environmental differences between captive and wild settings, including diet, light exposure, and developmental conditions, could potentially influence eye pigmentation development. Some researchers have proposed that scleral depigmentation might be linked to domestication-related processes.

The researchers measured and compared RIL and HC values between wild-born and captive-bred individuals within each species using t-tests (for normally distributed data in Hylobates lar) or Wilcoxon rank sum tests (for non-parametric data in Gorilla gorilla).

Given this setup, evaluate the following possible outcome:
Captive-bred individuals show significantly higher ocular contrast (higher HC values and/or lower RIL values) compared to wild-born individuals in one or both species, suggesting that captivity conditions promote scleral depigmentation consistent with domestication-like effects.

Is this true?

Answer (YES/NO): NO